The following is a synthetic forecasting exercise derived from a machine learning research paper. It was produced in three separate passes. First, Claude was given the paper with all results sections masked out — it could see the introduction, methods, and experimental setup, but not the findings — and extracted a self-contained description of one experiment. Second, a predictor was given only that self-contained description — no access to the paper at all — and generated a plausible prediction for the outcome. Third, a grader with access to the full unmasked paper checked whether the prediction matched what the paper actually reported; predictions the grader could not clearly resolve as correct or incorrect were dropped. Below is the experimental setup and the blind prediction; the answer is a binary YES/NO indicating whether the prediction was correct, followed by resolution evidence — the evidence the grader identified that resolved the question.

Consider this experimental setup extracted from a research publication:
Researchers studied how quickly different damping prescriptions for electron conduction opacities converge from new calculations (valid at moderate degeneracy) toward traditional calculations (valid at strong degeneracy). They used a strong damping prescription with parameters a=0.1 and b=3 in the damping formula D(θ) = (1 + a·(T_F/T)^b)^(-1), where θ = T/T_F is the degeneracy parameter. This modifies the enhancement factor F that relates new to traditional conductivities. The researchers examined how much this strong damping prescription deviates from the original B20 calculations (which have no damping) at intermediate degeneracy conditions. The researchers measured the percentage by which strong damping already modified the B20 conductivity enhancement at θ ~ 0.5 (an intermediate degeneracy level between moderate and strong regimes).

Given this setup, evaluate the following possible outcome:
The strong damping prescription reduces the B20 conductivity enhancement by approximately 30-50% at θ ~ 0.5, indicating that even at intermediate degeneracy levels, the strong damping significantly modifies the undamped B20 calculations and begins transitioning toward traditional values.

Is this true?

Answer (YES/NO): NO